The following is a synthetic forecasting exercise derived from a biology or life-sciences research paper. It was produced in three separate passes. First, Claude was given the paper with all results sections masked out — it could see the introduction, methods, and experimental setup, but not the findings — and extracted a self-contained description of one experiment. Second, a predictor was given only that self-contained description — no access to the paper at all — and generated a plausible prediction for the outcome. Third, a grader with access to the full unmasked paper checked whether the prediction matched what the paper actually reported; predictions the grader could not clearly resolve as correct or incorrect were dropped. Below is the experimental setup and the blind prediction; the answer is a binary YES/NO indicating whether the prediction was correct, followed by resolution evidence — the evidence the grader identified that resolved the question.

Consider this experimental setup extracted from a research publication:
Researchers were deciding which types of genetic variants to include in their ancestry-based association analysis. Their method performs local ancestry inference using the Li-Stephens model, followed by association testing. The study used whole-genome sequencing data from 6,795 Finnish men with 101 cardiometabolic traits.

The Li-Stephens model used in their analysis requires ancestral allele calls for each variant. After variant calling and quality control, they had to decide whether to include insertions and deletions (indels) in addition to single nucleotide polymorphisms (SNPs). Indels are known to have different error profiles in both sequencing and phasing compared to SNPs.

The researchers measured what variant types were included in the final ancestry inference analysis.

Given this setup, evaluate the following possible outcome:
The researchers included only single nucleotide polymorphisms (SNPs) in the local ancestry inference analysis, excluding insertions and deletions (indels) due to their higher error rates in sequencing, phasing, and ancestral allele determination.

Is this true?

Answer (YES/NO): NO